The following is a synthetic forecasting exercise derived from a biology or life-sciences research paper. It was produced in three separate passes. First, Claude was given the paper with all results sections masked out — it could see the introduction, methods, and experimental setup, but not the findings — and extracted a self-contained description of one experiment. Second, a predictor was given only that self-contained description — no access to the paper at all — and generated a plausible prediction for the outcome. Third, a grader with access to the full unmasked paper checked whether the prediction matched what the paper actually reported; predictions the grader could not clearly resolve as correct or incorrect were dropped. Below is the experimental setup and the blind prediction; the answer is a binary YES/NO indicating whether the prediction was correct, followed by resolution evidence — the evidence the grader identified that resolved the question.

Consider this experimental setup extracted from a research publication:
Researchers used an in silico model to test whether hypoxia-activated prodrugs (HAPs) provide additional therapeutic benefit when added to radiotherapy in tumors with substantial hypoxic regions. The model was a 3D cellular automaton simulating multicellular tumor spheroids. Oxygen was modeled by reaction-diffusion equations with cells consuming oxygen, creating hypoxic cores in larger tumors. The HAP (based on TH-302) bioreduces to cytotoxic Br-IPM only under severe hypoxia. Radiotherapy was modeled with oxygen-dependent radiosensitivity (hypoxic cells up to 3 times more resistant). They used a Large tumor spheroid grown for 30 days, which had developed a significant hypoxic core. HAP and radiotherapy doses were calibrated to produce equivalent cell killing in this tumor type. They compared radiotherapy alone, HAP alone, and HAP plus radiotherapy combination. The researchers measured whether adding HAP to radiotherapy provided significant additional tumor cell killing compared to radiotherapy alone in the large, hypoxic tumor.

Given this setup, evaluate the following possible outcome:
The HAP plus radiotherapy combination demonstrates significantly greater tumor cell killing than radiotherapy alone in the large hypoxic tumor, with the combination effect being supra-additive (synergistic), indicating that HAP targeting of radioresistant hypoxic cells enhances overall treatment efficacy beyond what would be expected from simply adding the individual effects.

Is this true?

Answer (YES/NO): YES